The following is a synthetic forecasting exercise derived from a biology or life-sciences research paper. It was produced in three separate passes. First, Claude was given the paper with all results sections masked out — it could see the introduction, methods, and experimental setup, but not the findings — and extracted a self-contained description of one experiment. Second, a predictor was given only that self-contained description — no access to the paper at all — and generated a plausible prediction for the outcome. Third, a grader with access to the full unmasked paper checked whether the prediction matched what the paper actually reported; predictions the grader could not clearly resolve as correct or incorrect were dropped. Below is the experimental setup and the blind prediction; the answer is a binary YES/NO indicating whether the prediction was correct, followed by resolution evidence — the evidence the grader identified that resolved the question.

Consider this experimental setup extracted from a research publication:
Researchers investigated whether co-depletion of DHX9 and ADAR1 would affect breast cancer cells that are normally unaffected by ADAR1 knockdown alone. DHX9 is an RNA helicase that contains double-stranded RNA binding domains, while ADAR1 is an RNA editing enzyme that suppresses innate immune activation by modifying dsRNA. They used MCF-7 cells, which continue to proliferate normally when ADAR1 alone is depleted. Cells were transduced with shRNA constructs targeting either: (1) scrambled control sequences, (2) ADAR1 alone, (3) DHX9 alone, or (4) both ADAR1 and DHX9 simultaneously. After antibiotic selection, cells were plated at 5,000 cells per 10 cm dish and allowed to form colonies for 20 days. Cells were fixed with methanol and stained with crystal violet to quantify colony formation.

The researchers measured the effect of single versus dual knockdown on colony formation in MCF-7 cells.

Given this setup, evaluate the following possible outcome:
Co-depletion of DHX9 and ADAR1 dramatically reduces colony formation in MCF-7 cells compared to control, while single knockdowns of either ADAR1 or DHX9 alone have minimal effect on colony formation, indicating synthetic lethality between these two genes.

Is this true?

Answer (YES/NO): NO